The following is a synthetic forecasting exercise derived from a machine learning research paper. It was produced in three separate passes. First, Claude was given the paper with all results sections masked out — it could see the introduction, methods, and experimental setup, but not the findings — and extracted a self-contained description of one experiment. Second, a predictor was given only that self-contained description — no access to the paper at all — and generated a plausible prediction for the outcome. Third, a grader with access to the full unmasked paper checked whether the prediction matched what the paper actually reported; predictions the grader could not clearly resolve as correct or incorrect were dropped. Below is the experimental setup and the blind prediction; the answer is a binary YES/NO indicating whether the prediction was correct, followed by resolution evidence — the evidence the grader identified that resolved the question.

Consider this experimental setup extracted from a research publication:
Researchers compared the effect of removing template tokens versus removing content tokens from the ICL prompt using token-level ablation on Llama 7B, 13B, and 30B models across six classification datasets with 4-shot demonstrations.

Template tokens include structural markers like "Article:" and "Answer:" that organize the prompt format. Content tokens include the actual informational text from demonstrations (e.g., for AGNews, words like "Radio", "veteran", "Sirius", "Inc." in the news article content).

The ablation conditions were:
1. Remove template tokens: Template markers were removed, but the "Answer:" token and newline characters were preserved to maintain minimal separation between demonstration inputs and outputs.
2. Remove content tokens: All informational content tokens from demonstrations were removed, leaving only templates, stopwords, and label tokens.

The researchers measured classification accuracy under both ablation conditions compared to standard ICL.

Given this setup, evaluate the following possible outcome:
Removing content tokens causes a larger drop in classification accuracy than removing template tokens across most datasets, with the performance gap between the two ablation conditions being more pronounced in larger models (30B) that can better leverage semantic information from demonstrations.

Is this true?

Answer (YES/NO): NO